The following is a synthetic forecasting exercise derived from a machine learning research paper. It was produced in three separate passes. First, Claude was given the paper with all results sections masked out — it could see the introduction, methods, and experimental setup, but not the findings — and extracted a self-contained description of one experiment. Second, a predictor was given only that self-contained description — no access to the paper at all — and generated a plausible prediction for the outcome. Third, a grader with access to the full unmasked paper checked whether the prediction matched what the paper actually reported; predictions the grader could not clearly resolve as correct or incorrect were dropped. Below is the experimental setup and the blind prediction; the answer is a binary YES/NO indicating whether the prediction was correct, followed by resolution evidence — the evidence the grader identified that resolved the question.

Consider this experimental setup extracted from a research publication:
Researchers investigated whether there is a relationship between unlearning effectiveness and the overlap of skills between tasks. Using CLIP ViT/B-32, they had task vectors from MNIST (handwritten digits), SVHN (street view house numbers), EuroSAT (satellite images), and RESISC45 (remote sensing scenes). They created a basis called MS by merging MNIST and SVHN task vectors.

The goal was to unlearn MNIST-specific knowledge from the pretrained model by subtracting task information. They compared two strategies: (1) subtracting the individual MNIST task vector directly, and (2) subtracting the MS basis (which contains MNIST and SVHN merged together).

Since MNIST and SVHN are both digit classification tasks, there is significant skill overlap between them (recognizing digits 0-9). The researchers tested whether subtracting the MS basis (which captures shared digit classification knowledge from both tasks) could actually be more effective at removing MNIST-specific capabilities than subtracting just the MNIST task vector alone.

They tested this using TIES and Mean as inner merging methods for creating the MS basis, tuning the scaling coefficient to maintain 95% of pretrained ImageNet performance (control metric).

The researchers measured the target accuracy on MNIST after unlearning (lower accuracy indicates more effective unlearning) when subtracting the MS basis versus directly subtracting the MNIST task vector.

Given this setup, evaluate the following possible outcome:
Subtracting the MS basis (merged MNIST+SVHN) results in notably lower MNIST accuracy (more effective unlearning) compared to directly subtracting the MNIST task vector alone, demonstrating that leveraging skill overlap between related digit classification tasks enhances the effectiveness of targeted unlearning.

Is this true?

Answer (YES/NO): YES